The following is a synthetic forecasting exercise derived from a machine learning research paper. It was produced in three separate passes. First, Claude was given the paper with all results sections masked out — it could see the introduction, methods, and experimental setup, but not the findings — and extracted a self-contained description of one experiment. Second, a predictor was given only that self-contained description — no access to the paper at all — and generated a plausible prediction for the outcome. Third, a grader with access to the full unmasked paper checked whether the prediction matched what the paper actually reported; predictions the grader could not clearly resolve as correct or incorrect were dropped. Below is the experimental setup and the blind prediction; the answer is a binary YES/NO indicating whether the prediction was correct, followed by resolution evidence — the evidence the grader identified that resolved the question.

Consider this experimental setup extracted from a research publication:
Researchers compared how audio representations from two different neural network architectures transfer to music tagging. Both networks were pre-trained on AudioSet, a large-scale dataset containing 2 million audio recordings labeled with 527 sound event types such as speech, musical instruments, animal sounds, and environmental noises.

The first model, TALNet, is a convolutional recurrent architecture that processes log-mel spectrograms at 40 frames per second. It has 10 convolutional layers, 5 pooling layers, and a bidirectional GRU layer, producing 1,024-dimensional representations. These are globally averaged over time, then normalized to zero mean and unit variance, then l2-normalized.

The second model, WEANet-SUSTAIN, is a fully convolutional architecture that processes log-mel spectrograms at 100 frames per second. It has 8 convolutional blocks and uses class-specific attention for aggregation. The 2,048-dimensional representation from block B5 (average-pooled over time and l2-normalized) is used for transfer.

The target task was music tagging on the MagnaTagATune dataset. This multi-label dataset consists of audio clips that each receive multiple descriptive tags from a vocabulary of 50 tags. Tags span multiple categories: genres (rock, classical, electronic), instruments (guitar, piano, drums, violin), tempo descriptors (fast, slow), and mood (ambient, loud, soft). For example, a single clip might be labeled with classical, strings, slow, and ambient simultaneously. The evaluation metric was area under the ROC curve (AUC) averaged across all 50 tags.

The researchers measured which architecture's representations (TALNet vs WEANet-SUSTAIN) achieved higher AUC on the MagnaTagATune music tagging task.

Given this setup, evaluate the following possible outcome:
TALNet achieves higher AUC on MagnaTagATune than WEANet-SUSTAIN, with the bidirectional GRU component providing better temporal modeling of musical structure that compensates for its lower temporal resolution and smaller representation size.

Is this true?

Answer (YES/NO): NO